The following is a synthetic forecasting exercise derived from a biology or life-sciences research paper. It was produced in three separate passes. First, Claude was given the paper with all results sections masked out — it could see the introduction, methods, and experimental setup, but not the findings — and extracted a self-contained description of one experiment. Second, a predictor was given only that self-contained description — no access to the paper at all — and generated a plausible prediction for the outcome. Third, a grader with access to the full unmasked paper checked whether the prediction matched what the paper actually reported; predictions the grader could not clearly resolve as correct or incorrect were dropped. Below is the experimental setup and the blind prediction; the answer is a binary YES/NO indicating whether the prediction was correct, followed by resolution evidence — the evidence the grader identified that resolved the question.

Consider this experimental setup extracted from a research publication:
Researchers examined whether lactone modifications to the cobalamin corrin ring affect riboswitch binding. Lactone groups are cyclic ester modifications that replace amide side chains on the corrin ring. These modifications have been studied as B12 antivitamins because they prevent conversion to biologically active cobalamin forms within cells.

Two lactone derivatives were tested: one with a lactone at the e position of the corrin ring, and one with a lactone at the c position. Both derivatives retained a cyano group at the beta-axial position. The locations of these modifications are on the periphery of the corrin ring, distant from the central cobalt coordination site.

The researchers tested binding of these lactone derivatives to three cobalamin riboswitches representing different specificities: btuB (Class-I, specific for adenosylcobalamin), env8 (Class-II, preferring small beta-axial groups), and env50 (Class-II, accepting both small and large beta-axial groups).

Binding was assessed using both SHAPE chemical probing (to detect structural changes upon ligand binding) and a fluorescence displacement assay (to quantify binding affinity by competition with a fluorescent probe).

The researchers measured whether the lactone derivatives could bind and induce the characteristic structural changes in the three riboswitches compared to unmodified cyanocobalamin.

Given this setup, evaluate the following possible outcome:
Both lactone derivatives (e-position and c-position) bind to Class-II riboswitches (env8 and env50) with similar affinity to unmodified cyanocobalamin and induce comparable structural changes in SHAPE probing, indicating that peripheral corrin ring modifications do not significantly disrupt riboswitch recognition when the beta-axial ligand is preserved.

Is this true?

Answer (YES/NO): NO